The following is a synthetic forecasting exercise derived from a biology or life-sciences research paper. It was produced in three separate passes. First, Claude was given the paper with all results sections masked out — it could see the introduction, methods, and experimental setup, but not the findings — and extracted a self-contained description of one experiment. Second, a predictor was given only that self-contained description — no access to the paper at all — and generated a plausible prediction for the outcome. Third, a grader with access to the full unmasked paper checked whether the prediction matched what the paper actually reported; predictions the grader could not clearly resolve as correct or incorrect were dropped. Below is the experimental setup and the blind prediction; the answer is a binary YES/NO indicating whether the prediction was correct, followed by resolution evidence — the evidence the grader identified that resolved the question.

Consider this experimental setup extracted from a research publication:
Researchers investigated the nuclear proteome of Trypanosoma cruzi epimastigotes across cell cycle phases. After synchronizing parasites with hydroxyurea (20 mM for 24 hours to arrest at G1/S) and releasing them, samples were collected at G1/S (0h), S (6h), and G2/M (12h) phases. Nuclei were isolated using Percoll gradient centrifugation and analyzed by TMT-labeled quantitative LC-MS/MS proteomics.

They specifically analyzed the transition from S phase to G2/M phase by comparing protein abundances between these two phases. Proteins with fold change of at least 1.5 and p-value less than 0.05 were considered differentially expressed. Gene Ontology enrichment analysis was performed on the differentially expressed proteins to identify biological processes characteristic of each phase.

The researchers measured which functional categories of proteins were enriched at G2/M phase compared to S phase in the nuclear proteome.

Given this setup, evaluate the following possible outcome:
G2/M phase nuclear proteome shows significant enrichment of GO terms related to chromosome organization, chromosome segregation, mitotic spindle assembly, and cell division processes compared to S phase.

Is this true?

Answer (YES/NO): NO